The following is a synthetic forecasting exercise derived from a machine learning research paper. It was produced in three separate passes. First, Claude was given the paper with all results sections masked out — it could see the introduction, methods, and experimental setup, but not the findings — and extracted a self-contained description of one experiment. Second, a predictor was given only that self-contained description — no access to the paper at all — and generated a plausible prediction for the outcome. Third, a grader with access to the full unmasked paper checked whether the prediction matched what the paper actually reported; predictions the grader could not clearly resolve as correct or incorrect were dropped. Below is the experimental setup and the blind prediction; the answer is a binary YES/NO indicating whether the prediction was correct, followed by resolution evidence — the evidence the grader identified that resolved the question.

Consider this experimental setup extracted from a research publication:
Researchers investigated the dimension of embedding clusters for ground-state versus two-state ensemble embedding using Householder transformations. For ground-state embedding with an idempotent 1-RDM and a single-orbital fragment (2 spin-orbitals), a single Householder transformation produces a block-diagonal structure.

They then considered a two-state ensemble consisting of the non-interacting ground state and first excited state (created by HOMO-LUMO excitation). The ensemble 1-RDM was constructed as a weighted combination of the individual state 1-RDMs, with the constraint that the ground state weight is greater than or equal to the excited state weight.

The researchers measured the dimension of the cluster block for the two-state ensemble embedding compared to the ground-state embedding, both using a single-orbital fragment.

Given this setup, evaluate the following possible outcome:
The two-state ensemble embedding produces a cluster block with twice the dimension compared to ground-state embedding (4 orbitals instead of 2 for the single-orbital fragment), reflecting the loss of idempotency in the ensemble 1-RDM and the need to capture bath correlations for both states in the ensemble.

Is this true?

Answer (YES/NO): YES